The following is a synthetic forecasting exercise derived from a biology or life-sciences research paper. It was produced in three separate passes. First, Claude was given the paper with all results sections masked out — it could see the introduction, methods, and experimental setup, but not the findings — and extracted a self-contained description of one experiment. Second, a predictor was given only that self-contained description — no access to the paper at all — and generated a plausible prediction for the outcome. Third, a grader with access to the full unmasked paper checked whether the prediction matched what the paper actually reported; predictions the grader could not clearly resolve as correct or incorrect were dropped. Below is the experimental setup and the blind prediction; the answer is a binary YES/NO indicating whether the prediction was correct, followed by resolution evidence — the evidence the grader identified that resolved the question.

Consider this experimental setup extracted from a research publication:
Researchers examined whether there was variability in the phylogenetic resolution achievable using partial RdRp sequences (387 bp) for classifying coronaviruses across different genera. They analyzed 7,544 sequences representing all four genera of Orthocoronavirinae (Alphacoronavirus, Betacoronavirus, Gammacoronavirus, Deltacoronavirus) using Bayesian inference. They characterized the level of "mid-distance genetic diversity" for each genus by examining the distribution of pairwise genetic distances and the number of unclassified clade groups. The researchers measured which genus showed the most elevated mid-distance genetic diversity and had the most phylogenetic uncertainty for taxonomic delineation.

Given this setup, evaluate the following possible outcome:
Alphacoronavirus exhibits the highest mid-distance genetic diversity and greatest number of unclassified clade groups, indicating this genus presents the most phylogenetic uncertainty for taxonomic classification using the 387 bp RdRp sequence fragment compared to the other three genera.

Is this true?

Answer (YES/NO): YES